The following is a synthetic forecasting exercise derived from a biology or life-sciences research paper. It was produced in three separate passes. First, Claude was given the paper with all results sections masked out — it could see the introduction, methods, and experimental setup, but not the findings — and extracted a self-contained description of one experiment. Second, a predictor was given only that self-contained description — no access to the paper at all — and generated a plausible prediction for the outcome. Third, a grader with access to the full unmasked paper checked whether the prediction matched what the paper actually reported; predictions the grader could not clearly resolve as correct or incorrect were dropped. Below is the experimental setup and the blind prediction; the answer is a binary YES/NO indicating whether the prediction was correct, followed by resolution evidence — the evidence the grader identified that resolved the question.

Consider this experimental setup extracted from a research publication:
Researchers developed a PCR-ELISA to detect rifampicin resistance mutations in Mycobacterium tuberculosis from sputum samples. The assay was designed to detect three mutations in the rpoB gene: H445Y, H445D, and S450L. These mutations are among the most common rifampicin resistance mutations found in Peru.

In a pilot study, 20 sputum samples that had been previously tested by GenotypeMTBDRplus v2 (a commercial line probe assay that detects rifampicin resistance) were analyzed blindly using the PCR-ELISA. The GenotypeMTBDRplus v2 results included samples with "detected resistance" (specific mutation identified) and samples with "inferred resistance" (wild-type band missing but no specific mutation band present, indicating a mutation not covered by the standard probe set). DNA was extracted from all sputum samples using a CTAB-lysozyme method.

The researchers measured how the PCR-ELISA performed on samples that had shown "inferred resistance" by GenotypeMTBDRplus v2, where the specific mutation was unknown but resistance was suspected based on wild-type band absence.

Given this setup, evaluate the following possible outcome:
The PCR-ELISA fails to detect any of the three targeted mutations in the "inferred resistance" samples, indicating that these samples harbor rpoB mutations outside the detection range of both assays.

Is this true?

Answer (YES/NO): YES